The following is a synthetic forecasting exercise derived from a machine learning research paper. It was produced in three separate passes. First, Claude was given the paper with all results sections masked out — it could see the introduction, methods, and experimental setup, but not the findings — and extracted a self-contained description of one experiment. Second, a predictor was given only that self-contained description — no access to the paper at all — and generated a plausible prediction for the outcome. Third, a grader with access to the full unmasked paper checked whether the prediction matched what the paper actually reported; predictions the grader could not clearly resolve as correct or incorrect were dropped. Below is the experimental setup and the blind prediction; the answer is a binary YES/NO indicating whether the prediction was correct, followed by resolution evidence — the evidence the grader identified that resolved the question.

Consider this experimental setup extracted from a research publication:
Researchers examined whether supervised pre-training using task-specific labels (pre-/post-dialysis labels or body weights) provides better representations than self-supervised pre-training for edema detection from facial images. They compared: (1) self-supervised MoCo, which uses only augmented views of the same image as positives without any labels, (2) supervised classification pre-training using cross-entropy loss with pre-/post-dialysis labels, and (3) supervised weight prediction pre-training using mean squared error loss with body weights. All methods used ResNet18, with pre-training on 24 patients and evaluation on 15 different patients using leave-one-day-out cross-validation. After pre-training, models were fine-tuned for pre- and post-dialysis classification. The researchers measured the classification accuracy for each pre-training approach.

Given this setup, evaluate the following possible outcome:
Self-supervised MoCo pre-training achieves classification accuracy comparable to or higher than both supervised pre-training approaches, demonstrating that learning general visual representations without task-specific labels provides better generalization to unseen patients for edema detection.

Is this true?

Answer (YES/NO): NO